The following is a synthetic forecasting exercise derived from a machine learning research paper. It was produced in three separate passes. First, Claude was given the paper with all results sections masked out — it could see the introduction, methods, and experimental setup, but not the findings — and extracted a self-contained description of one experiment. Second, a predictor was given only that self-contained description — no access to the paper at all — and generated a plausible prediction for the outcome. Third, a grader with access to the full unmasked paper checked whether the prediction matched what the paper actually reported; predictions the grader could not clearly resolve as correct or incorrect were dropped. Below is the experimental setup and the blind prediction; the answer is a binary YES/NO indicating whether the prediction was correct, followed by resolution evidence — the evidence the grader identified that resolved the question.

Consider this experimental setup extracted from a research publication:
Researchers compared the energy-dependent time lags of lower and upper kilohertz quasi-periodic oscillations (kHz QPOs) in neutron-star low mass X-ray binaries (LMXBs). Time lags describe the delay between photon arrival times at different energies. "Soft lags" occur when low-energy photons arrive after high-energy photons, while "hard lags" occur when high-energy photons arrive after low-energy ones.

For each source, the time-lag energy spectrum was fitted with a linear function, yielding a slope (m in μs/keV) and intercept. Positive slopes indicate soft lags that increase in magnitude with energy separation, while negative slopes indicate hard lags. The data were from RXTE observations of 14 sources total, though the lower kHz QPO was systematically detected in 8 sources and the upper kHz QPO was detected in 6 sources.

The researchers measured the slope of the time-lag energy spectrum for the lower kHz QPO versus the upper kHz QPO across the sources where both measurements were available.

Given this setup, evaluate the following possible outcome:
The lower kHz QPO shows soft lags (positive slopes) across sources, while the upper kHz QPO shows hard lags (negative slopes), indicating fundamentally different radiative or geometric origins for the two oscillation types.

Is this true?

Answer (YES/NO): NO